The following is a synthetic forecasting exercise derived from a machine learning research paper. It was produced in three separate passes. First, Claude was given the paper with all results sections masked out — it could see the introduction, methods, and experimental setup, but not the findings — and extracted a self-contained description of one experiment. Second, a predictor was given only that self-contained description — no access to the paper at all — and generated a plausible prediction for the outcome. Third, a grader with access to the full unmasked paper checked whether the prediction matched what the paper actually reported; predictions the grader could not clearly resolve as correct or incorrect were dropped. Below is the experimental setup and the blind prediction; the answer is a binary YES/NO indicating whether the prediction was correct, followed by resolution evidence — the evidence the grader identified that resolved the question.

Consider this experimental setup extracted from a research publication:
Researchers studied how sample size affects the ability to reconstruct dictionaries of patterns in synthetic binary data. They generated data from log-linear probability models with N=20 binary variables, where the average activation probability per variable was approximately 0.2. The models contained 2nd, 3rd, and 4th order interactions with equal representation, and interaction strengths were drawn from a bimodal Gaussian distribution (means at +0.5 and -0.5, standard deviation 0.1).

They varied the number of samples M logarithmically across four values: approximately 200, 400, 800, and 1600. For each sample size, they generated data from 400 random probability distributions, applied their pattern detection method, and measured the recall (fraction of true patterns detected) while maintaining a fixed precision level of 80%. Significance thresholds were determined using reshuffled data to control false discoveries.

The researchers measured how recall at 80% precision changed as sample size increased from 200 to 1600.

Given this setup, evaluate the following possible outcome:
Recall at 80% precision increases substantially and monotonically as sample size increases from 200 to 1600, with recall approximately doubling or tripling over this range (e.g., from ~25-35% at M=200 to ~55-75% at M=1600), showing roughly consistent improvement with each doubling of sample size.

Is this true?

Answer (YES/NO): NO